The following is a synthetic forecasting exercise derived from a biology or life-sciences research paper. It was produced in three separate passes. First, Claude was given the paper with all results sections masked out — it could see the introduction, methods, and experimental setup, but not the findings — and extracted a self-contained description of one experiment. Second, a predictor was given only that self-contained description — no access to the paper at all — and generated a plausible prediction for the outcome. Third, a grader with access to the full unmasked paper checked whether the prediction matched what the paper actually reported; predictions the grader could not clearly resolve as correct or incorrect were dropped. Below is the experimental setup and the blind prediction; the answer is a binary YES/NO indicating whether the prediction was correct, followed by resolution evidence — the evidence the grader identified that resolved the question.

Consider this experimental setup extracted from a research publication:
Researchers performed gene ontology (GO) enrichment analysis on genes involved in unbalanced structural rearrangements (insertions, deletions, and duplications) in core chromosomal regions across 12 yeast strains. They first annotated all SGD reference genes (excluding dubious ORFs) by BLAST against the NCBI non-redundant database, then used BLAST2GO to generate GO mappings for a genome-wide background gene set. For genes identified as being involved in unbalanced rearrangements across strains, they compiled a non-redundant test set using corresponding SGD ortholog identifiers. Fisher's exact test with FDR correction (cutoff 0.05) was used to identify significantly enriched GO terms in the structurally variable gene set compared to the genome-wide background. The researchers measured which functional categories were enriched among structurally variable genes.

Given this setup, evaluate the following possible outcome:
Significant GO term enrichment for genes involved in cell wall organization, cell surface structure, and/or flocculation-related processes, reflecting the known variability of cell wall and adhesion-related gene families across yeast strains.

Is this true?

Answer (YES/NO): NO